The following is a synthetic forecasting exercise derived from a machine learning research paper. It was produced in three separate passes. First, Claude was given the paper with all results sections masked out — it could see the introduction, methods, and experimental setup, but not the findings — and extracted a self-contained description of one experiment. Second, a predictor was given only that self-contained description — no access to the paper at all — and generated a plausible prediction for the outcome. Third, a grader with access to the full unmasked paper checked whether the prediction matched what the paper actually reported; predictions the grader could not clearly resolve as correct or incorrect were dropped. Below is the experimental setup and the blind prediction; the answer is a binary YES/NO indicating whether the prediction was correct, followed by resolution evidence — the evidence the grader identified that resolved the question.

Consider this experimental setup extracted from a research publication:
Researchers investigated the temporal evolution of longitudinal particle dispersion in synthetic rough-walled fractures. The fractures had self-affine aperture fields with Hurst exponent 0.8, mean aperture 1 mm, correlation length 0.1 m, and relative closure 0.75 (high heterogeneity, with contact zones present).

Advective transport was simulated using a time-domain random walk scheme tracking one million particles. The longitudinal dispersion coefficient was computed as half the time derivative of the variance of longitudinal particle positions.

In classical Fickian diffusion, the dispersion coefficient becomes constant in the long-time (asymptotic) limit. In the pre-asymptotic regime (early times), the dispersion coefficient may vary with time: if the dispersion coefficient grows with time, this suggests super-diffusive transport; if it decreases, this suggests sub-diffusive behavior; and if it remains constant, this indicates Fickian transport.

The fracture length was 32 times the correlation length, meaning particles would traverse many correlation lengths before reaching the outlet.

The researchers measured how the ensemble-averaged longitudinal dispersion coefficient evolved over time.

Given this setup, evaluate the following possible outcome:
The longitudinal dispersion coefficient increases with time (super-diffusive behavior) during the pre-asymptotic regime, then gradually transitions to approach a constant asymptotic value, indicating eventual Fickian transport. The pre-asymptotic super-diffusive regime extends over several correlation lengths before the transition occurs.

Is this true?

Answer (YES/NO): NO